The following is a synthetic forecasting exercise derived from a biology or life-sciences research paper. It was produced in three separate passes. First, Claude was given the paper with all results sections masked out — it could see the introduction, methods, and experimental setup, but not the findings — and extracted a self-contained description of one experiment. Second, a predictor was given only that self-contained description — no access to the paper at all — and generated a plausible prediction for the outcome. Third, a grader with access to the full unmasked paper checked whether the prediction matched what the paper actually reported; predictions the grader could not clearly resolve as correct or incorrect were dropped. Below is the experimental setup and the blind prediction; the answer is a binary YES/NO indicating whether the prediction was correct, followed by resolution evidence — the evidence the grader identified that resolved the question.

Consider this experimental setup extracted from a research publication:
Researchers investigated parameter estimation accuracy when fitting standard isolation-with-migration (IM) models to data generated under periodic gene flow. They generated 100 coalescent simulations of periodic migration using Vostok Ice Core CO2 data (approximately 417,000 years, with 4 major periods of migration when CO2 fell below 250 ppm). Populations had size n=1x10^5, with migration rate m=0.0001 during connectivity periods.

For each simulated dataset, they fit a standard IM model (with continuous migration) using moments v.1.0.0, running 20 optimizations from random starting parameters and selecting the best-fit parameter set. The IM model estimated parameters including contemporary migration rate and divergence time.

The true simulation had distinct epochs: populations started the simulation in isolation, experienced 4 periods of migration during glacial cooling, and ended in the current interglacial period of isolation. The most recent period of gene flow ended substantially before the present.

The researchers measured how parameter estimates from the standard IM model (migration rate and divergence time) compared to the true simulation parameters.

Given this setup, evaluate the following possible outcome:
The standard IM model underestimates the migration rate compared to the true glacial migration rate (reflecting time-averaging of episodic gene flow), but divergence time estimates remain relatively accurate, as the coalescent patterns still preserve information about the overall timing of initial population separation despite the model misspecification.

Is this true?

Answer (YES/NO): NO